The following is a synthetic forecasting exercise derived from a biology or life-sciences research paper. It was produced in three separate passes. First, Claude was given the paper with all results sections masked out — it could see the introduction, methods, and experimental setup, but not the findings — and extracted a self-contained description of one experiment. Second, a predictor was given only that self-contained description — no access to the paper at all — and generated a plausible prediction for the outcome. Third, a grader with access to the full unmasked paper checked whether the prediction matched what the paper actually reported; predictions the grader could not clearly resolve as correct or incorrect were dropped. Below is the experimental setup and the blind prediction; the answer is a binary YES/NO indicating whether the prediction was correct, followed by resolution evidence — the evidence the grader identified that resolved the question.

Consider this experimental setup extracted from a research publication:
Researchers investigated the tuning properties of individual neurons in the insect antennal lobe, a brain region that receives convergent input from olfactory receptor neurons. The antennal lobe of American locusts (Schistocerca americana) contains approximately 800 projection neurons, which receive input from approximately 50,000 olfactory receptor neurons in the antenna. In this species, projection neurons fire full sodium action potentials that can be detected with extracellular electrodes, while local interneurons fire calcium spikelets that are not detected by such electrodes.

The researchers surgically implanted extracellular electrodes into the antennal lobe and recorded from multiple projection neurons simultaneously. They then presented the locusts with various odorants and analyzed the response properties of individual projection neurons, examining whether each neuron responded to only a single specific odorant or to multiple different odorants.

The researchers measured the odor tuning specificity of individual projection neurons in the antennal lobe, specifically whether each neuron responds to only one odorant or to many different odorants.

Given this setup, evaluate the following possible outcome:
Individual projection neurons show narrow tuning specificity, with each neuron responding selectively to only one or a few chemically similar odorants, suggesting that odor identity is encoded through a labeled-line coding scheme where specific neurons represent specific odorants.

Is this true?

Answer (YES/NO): NO